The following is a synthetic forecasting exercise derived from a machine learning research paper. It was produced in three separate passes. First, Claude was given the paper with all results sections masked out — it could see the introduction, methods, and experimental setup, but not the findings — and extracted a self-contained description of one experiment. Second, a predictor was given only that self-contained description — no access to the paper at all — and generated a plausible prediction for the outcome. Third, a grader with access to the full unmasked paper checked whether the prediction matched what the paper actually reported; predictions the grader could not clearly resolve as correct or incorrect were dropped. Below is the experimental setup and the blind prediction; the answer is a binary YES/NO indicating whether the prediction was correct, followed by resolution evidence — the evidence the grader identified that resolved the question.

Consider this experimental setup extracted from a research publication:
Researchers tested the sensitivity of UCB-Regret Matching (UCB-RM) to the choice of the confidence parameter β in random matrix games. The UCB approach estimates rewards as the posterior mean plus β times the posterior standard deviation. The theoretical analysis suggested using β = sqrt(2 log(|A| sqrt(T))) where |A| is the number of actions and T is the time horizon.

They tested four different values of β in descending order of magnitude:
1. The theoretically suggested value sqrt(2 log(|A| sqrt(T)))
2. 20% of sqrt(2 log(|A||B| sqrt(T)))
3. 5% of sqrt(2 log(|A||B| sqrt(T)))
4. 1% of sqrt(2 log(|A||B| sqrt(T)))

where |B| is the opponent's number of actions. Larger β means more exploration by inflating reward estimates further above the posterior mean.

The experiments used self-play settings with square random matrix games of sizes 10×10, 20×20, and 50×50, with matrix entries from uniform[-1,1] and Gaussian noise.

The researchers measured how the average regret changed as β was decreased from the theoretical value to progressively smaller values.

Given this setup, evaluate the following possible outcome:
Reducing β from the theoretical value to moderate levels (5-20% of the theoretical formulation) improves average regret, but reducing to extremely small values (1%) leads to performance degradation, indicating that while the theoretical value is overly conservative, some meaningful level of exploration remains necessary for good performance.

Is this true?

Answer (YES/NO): YES